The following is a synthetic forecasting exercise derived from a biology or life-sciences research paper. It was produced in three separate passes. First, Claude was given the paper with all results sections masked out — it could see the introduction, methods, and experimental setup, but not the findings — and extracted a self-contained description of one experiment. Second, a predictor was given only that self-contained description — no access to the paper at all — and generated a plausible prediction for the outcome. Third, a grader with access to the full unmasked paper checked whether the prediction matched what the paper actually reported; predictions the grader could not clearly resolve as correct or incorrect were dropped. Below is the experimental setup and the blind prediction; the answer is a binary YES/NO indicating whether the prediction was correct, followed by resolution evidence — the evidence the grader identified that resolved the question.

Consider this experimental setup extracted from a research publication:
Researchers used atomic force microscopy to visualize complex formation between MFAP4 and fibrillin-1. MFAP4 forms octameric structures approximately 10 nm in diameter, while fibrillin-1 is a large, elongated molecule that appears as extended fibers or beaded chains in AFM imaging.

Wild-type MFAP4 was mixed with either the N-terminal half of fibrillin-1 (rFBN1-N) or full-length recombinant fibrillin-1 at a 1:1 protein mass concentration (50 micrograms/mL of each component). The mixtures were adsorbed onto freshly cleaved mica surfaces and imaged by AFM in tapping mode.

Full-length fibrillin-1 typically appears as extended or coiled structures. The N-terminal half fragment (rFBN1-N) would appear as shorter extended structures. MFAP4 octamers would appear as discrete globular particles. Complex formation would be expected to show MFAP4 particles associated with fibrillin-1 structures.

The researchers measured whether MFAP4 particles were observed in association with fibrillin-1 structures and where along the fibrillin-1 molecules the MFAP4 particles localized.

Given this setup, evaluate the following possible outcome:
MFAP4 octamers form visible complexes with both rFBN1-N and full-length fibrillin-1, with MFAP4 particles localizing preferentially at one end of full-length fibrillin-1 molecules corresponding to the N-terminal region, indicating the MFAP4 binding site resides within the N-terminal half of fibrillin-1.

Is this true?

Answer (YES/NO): YES